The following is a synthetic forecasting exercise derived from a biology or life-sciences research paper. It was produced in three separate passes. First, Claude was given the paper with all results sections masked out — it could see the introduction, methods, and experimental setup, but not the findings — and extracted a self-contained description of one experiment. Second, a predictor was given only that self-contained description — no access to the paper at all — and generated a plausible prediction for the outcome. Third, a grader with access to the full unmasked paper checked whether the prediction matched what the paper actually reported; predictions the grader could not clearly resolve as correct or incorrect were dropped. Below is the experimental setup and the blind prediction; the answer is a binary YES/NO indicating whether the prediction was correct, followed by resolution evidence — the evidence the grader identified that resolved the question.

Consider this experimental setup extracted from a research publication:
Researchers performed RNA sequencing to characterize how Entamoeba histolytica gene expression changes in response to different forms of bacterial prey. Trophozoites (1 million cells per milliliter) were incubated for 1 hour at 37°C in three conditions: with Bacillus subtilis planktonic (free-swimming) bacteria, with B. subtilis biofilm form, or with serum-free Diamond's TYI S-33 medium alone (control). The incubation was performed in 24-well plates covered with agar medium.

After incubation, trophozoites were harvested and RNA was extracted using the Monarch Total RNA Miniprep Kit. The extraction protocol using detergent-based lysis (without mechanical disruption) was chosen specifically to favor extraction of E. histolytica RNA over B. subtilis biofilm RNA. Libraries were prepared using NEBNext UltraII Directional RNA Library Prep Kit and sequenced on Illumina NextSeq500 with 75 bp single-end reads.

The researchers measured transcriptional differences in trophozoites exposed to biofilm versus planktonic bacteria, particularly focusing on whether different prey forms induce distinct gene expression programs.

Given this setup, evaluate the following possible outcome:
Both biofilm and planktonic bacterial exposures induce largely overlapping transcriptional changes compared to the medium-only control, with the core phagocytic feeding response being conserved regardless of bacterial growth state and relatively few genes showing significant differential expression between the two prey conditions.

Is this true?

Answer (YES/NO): NO